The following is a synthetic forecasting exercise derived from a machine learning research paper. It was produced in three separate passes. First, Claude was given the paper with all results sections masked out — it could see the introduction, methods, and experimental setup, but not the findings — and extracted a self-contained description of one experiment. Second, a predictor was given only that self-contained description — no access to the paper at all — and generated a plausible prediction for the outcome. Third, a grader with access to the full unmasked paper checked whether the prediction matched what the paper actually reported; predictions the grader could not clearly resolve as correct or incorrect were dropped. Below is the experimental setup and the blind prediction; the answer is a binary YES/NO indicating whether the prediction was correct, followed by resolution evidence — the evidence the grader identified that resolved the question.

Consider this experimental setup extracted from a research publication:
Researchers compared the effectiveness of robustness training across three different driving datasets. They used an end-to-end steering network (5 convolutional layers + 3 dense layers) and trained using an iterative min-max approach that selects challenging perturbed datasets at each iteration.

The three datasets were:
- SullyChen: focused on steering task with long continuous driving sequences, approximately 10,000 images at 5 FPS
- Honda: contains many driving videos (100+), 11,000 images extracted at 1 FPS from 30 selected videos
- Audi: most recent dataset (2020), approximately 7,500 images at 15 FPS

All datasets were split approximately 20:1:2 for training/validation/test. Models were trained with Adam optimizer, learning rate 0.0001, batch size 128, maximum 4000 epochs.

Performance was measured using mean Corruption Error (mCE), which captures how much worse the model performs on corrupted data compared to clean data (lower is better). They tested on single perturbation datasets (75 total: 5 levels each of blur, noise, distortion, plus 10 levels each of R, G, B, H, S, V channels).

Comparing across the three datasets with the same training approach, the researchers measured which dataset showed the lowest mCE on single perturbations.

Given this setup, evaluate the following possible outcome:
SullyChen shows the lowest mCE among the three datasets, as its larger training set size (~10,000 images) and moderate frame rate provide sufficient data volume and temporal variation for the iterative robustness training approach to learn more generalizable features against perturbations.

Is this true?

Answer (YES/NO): NO